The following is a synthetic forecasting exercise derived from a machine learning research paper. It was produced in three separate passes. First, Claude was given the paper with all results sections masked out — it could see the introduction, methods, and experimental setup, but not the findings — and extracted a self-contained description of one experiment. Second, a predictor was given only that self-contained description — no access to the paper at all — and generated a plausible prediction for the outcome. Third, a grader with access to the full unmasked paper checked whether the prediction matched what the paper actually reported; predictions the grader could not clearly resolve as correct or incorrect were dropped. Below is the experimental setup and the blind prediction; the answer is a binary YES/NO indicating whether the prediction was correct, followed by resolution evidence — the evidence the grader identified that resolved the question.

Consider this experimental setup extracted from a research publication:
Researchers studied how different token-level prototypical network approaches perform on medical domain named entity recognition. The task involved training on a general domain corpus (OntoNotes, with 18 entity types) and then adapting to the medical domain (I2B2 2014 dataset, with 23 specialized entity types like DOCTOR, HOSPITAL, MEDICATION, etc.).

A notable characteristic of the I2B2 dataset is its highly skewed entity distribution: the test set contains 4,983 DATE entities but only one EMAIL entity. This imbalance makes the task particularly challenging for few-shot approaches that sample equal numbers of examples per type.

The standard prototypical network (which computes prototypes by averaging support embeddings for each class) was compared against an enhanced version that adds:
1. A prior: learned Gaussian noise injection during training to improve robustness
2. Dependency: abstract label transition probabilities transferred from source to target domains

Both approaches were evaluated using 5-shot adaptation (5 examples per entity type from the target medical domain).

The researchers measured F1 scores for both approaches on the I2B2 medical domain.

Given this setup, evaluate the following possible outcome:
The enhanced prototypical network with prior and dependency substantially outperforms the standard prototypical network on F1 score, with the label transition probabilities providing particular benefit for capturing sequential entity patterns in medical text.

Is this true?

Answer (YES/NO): NO